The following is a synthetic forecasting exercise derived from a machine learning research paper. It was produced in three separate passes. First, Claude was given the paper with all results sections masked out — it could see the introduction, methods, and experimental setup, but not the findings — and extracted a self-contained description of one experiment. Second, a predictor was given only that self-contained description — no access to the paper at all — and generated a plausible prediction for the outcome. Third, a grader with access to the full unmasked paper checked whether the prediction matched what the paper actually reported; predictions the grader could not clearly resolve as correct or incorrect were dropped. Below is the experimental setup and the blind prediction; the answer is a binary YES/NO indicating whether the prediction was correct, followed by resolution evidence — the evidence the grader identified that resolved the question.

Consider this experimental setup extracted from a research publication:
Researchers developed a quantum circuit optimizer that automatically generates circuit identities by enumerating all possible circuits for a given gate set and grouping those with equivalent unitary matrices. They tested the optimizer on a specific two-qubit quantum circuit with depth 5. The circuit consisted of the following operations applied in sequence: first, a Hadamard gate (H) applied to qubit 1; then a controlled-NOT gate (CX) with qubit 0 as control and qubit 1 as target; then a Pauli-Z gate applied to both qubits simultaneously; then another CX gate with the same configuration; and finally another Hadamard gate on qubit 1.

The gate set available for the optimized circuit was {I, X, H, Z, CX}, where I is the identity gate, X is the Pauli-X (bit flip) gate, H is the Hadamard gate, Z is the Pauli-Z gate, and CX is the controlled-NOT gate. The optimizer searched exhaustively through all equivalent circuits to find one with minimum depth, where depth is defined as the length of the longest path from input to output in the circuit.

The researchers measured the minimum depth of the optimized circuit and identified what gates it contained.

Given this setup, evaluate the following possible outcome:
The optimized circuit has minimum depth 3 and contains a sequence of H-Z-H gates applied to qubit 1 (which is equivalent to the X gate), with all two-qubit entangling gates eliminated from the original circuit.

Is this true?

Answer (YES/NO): NO